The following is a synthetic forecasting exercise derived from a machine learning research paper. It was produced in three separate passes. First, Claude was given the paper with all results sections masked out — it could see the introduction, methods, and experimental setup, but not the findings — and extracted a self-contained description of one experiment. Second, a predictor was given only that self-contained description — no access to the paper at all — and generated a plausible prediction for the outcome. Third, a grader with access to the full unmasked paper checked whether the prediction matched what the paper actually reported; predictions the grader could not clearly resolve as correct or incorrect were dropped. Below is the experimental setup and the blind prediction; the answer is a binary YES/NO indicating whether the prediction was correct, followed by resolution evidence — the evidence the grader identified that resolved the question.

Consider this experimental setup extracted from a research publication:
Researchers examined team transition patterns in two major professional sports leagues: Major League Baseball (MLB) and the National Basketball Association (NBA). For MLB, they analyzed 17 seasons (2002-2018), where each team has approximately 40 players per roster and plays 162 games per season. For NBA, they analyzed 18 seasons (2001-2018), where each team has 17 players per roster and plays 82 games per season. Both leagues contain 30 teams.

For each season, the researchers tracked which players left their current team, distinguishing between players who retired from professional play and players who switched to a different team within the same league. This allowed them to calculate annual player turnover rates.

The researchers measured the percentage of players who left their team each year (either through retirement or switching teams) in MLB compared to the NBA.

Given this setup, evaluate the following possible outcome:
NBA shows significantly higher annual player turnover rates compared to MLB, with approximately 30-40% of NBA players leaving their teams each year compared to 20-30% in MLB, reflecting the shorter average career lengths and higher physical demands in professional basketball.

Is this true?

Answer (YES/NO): NO